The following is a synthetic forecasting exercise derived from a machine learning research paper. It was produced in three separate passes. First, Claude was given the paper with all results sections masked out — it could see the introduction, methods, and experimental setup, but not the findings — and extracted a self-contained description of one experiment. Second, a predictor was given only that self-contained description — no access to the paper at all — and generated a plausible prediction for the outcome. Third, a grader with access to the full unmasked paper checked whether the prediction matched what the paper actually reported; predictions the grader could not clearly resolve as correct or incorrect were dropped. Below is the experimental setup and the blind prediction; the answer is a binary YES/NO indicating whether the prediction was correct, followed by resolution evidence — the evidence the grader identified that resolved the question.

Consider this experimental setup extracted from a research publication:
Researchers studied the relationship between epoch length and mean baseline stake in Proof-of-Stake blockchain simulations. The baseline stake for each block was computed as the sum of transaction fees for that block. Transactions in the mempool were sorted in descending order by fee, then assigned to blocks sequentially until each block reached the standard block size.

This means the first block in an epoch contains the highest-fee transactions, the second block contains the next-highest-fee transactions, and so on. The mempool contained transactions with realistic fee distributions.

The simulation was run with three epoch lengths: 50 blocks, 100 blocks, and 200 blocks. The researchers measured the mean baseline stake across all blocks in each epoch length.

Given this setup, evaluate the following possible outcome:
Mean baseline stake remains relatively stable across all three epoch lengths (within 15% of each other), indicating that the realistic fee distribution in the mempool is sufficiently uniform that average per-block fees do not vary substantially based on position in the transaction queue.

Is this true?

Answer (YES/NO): NO